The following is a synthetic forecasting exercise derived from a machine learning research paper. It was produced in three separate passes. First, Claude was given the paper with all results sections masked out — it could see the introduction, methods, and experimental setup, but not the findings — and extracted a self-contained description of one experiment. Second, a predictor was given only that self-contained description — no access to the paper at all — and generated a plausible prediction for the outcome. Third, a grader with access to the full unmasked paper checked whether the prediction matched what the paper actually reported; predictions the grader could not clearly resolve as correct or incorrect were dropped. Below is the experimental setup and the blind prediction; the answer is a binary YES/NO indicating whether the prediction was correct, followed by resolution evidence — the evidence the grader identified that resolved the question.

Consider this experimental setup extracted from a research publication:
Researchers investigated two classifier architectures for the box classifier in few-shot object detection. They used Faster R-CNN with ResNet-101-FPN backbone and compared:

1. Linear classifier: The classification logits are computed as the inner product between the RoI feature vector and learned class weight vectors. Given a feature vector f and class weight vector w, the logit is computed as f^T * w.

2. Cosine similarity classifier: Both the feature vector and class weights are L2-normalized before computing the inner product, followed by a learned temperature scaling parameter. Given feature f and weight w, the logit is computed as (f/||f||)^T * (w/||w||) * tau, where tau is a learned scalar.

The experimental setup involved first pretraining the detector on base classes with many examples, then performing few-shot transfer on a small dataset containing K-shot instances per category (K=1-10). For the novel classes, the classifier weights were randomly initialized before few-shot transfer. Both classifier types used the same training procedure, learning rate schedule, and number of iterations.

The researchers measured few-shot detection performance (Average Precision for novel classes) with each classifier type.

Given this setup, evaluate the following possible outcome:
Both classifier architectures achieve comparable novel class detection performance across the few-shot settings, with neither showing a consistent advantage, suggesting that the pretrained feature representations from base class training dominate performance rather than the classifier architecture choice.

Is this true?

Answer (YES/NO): NO